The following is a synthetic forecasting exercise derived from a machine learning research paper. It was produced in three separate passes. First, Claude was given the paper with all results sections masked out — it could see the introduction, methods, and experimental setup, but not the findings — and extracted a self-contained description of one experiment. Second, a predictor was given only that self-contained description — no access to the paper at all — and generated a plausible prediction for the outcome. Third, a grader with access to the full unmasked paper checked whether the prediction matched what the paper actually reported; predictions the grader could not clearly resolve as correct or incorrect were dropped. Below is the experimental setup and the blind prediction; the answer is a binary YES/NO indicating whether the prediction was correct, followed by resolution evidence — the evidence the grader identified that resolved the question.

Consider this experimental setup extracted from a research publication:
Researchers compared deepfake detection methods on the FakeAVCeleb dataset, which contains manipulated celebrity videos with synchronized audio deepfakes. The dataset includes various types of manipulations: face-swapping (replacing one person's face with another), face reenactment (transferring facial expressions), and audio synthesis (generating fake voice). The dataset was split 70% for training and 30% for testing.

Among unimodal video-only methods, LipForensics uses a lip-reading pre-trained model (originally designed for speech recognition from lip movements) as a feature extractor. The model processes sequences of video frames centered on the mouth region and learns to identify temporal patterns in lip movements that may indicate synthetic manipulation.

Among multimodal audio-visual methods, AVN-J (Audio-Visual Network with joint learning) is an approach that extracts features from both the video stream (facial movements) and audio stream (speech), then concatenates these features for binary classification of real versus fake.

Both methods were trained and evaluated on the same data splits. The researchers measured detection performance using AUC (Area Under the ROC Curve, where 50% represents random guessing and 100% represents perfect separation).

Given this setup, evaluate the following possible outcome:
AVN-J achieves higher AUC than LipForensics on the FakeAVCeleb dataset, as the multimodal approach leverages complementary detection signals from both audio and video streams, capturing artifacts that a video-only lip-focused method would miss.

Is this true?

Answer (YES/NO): NO